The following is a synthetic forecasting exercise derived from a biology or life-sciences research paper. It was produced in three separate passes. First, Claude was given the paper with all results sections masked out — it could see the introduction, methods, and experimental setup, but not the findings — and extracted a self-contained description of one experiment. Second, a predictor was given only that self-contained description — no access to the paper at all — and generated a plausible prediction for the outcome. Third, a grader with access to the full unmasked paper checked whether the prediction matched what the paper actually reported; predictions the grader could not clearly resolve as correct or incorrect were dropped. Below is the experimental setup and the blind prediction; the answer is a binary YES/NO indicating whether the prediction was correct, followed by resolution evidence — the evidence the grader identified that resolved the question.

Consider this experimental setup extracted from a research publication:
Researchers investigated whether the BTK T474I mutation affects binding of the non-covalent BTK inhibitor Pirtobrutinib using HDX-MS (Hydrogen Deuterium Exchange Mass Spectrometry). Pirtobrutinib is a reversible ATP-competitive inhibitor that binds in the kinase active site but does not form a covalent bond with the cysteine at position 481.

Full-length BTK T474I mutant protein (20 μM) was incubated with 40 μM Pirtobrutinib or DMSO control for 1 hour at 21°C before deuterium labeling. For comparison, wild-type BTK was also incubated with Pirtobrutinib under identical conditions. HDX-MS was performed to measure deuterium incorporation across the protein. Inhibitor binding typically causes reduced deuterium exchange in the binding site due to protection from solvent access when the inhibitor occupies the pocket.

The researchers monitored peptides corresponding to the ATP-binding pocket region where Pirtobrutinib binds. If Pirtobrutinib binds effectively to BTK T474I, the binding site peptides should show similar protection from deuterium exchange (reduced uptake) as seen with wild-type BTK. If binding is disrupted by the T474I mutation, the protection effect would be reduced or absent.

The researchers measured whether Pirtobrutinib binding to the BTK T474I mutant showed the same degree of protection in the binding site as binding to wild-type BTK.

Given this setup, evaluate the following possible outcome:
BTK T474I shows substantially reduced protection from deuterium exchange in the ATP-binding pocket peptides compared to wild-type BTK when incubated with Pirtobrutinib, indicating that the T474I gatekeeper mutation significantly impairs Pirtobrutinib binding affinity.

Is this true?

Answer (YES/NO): YES